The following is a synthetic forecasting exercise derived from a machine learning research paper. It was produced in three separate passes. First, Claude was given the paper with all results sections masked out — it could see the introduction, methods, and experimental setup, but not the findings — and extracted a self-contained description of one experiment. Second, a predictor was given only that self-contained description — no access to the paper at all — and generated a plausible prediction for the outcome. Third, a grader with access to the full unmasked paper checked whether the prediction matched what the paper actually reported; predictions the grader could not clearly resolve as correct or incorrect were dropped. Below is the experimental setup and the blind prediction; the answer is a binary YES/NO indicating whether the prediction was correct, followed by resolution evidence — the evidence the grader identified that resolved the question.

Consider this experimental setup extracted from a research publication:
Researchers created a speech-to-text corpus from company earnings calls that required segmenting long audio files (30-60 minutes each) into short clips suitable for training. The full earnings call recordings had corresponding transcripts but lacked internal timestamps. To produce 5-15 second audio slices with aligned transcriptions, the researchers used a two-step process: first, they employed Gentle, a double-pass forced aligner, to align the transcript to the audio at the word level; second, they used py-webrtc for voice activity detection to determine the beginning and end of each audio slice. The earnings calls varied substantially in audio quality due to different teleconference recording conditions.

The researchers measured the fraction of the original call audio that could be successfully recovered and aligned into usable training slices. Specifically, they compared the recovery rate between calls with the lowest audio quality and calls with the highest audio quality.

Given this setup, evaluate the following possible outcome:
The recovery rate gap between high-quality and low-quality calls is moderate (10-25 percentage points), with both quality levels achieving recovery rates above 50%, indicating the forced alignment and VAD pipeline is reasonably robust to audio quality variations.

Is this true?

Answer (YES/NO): NO